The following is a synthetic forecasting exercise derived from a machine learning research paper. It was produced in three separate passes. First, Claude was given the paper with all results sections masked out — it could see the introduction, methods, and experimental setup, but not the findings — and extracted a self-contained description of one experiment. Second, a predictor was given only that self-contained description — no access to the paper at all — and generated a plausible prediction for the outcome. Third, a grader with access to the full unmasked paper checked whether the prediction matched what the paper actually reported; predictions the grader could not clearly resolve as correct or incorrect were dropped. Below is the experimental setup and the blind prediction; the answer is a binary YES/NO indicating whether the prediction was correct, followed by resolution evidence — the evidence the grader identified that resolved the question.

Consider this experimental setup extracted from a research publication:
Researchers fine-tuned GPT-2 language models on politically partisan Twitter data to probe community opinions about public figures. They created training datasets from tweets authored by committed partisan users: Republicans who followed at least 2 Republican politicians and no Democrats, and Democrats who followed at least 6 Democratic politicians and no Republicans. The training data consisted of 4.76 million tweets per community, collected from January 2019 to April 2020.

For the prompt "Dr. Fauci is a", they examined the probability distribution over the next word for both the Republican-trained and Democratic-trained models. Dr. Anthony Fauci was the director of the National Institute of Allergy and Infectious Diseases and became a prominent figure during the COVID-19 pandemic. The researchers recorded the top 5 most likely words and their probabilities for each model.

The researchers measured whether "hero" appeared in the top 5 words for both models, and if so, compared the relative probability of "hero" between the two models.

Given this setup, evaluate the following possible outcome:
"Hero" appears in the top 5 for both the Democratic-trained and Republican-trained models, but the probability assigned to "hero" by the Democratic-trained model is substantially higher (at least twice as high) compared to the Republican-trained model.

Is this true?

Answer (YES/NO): YES